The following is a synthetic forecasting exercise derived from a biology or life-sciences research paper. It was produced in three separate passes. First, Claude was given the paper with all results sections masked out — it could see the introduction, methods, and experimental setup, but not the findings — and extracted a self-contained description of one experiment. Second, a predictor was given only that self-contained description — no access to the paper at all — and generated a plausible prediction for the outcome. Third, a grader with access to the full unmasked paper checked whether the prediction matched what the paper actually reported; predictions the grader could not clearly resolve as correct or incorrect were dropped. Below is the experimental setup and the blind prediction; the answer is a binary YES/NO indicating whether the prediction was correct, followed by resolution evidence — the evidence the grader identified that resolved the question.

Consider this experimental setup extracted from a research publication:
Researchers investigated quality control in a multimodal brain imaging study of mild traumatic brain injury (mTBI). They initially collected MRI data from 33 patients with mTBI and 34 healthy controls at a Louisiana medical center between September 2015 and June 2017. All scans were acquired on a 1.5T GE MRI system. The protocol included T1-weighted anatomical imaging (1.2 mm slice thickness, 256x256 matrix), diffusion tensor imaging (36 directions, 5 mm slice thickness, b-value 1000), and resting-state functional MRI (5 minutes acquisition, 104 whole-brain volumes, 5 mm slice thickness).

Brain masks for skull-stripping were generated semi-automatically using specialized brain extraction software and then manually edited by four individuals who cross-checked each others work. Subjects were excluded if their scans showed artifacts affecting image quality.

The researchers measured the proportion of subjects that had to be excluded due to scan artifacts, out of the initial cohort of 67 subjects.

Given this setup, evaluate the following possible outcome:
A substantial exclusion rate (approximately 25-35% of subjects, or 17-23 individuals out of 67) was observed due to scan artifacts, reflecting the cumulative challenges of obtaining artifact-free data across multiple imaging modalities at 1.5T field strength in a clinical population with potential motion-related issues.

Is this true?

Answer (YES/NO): NO